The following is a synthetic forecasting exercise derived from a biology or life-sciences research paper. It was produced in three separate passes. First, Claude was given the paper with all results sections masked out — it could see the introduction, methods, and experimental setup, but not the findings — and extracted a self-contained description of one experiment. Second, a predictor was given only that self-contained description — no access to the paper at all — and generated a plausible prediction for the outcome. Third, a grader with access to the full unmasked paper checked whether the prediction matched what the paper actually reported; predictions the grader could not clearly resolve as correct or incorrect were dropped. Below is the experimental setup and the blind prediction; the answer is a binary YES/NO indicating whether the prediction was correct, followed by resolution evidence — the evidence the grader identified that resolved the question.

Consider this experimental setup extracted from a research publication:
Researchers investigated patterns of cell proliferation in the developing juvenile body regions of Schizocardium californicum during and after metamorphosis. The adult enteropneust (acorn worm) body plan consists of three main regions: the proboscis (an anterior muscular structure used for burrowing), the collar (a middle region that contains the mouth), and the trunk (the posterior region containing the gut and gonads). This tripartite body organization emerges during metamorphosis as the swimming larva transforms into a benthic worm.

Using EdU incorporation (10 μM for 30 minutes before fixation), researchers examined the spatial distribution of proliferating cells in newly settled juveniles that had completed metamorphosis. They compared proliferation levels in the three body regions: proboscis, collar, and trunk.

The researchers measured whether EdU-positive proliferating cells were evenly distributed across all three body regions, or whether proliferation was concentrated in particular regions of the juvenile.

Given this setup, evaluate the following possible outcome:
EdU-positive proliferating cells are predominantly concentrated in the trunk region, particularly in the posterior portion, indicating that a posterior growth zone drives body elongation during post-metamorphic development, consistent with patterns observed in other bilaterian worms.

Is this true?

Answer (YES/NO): NO